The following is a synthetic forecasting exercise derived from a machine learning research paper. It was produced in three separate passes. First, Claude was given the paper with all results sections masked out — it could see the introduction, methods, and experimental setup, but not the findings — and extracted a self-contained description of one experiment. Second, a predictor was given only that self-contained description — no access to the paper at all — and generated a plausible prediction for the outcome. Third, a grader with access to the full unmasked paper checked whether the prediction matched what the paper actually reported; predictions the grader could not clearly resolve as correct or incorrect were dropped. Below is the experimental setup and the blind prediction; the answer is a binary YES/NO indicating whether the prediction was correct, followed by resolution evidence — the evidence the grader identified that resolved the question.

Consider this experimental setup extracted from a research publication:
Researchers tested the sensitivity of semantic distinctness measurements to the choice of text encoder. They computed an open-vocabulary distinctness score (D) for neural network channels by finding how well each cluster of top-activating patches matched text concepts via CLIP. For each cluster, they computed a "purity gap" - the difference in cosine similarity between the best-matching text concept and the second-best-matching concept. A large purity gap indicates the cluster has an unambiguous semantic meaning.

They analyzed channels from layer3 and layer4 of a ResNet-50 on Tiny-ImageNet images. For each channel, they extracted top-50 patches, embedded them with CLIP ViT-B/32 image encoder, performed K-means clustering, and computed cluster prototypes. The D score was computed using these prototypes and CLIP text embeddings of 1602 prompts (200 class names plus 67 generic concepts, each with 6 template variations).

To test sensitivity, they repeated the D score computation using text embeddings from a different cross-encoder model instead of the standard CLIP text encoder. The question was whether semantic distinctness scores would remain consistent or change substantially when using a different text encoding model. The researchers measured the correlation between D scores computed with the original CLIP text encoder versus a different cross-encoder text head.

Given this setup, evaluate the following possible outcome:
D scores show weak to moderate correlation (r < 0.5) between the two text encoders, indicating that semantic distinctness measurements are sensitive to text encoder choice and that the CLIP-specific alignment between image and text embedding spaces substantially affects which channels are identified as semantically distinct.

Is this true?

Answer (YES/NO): YES